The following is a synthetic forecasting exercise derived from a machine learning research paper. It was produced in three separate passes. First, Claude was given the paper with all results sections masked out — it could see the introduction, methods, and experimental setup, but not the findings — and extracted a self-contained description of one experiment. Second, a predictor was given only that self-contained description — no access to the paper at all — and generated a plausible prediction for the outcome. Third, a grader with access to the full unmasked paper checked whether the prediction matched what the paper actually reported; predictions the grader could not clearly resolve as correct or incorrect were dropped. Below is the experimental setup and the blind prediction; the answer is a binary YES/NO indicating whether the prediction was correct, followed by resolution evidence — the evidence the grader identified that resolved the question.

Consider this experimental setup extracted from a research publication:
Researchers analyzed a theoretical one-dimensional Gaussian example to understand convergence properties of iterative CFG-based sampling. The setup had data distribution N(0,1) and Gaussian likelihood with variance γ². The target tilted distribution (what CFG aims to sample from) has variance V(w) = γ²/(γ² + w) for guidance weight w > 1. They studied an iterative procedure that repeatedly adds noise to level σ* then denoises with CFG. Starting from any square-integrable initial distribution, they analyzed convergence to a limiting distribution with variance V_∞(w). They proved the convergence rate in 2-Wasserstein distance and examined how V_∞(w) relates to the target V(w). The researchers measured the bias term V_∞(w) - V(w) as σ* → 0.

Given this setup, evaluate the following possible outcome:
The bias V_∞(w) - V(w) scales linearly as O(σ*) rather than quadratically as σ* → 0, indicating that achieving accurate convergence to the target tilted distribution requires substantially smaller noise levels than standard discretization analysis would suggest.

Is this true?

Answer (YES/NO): NO